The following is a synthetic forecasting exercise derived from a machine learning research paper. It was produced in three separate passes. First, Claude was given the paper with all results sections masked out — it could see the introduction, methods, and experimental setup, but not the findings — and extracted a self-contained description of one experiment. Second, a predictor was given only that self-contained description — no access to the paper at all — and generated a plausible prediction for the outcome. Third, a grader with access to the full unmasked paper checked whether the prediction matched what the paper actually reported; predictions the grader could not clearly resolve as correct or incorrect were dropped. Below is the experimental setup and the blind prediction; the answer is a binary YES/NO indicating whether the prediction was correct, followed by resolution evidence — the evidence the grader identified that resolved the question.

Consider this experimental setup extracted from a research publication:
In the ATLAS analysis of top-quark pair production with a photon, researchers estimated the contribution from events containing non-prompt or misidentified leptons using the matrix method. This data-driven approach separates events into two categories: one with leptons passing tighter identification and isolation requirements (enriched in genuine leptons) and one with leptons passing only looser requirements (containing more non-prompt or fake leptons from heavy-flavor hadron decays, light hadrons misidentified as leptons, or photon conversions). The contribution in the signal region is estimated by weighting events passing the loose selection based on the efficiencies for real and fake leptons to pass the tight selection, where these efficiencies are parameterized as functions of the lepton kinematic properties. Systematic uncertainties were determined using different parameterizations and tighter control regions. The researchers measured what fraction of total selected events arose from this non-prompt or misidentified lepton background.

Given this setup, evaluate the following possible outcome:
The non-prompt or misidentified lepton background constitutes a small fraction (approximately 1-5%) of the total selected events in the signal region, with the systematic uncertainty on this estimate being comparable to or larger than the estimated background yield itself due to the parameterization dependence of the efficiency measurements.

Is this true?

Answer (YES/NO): NO